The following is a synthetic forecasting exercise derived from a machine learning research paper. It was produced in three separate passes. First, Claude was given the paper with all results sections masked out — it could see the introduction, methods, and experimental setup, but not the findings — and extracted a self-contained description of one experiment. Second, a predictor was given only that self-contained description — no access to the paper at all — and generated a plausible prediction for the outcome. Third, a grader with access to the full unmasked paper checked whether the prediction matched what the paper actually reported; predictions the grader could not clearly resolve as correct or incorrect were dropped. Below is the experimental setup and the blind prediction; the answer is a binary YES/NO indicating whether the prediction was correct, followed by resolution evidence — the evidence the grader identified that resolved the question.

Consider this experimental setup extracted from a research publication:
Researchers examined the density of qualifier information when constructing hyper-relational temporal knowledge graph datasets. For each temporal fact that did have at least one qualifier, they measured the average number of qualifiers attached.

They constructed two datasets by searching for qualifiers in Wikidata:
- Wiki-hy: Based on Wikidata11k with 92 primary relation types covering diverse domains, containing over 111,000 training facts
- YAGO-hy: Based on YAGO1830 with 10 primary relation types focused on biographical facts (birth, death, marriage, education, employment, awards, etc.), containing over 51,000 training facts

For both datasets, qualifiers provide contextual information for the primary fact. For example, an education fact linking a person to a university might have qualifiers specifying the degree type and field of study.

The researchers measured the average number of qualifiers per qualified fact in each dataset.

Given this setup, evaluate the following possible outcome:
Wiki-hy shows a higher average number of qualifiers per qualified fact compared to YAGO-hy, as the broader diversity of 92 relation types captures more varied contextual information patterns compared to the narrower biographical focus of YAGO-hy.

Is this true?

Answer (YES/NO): YES